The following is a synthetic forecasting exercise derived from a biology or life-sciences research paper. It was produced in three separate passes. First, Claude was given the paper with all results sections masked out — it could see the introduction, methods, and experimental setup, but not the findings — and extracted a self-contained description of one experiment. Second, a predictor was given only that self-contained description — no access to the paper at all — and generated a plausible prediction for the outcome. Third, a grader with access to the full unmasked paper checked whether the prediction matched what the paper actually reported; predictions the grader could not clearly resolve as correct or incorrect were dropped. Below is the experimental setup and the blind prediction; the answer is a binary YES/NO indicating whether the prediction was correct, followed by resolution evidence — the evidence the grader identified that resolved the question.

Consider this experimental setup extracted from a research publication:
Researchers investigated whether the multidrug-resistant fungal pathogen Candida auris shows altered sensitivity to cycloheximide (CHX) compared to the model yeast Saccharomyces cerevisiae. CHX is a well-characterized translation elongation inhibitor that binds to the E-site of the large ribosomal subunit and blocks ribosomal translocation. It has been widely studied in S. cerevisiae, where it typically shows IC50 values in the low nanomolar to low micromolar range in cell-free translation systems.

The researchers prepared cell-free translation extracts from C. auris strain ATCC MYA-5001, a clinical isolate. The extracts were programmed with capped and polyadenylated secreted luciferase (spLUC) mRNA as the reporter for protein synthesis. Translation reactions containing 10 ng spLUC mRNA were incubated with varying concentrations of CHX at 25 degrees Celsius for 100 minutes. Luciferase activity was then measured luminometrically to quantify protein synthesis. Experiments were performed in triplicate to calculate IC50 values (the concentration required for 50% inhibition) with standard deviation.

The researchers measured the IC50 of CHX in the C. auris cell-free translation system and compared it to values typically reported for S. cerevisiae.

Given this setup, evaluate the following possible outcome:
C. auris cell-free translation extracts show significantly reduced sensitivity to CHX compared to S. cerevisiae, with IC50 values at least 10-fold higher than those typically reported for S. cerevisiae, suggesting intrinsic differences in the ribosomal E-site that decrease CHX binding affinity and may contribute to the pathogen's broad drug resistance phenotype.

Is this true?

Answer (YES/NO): NO